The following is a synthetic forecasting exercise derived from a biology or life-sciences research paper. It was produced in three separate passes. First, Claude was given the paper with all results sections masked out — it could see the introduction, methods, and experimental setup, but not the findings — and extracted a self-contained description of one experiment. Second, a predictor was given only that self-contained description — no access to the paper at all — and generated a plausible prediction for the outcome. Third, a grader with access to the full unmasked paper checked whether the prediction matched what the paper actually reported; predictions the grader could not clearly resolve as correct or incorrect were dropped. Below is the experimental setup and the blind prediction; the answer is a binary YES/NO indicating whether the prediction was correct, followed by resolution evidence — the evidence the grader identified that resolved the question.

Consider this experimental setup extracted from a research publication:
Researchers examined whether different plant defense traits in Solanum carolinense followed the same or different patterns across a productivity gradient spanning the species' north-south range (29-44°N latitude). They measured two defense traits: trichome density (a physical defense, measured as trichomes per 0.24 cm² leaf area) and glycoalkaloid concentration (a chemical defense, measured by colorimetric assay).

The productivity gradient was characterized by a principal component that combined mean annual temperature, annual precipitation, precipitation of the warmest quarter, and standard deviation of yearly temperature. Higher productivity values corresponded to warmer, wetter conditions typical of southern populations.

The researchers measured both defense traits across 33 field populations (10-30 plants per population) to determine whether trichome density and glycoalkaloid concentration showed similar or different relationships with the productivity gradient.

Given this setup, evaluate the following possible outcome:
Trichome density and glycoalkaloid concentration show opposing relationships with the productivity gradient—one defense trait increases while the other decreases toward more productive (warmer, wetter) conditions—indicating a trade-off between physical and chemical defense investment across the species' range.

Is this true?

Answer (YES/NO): NO